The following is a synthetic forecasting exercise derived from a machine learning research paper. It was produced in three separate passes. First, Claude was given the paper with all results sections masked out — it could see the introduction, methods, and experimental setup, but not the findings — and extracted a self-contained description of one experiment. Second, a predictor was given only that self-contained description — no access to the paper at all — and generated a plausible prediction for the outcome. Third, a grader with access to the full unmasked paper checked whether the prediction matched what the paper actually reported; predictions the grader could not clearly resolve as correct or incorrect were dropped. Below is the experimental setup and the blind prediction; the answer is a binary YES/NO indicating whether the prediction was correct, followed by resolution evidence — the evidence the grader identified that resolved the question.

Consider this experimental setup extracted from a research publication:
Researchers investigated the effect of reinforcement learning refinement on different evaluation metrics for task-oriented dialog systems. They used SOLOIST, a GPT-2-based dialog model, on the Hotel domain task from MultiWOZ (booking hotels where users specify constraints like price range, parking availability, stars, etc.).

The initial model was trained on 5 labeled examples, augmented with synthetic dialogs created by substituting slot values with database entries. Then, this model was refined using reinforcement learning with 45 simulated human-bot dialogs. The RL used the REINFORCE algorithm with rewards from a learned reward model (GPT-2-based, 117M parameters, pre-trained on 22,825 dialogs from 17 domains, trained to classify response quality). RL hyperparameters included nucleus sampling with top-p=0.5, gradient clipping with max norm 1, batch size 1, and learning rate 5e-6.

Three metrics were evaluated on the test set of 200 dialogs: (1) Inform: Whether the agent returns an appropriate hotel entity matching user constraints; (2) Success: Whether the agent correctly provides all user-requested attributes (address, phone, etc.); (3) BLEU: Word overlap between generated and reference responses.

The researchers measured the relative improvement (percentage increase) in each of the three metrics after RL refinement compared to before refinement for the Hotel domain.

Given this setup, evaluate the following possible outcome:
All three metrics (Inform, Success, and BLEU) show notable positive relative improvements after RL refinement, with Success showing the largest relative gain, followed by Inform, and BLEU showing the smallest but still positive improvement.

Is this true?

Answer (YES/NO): NO